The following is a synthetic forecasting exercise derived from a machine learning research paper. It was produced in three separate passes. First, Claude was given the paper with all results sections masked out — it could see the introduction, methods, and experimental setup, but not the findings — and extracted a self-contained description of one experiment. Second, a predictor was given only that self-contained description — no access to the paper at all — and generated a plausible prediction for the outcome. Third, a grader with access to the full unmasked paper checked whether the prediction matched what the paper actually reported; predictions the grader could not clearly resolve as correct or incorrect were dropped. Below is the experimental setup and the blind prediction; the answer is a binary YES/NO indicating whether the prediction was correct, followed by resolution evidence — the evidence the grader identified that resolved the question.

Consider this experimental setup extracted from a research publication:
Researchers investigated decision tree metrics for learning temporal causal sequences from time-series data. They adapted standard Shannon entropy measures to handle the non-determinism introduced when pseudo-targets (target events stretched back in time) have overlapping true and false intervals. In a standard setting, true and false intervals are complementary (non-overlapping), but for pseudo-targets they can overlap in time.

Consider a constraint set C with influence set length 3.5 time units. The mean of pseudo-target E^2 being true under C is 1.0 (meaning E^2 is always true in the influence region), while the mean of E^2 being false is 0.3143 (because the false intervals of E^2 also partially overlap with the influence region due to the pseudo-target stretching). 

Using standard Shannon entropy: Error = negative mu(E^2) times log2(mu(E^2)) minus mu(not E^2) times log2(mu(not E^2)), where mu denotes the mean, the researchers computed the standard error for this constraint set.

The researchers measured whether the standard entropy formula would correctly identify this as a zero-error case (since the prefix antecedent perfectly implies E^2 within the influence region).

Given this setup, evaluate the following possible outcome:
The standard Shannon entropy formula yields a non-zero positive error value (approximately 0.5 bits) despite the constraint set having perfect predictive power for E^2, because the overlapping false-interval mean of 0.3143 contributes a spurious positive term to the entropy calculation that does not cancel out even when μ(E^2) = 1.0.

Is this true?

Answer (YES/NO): YES